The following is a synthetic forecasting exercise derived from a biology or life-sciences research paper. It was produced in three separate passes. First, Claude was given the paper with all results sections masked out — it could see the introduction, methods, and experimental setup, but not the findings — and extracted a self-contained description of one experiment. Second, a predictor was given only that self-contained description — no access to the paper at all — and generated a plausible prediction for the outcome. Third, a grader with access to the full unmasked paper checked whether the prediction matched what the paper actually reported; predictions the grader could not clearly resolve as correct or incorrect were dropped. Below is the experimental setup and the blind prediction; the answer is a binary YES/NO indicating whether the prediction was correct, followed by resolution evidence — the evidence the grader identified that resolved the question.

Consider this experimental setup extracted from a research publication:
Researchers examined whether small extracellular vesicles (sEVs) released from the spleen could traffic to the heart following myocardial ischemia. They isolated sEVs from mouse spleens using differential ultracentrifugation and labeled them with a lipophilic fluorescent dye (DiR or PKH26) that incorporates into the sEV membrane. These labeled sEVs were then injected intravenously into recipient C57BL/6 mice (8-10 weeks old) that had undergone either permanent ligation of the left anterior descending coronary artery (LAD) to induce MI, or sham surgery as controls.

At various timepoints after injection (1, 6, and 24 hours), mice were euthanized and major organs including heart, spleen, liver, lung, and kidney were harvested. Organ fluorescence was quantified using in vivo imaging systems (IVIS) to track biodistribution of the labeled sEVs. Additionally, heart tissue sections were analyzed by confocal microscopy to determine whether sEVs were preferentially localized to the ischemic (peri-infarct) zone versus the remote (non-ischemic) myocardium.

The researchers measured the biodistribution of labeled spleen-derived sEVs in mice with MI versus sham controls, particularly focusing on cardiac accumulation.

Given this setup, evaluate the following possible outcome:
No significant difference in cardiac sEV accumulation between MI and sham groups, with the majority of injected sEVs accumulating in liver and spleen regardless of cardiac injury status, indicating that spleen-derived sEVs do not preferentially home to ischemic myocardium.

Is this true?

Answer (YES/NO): NO